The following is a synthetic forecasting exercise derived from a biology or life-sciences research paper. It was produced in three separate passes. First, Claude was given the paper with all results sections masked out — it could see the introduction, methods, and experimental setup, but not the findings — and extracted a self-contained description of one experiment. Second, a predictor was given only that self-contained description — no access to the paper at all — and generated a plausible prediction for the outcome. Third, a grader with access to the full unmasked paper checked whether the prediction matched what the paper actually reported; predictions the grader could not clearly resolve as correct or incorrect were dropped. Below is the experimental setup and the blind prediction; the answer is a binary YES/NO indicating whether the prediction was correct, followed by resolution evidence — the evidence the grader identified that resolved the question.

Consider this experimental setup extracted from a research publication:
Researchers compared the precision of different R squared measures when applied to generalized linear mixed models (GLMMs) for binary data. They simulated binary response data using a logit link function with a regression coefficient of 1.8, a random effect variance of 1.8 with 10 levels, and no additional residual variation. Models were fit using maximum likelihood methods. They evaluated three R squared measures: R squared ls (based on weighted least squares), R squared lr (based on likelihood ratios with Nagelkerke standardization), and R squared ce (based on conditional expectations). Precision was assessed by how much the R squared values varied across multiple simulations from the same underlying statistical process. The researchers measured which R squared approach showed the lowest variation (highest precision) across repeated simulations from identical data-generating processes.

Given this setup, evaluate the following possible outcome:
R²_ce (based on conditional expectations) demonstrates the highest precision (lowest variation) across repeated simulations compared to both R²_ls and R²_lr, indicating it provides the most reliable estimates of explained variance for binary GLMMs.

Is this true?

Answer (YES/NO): NO